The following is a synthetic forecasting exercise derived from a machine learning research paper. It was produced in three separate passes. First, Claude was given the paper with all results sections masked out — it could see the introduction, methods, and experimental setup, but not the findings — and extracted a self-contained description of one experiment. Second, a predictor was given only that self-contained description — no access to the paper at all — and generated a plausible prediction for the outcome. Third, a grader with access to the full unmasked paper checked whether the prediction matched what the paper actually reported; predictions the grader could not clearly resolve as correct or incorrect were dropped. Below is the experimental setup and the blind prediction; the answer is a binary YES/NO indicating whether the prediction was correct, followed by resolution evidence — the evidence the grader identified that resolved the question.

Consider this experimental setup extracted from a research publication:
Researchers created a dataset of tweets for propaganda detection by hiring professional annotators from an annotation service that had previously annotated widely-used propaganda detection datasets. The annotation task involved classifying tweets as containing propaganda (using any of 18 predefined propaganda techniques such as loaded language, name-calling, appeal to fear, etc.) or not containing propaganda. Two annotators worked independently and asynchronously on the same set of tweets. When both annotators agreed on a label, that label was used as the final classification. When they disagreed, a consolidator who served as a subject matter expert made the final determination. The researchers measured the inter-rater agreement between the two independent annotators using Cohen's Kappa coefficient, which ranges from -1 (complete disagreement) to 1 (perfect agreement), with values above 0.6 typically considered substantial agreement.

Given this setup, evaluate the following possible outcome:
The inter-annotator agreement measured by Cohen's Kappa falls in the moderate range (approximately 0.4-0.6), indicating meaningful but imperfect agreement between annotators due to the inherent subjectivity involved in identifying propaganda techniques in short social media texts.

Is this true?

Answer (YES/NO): NO